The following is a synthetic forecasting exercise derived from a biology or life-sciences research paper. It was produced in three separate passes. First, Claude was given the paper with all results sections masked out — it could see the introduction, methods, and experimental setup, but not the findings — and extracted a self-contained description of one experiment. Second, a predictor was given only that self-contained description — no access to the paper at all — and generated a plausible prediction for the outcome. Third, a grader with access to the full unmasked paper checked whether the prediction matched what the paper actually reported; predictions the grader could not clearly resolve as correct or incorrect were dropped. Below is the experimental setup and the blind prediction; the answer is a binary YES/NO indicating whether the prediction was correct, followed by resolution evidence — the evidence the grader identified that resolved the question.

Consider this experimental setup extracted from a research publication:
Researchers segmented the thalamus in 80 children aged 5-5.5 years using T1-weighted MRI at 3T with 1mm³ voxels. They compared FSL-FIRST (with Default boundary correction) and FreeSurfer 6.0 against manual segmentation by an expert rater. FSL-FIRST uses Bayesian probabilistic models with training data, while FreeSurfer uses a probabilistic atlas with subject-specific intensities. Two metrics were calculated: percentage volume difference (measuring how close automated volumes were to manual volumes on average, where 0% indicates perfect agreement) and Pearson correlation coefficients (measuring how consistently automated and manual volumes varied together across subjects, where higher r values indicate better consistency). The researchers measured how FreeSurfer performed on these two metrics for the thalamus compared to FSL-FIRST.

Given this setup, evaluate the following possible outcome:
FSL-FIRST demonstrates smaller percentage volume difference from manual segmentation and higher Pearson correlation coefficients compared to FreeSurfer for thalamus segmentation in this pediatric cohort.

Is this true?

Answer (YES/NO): NO